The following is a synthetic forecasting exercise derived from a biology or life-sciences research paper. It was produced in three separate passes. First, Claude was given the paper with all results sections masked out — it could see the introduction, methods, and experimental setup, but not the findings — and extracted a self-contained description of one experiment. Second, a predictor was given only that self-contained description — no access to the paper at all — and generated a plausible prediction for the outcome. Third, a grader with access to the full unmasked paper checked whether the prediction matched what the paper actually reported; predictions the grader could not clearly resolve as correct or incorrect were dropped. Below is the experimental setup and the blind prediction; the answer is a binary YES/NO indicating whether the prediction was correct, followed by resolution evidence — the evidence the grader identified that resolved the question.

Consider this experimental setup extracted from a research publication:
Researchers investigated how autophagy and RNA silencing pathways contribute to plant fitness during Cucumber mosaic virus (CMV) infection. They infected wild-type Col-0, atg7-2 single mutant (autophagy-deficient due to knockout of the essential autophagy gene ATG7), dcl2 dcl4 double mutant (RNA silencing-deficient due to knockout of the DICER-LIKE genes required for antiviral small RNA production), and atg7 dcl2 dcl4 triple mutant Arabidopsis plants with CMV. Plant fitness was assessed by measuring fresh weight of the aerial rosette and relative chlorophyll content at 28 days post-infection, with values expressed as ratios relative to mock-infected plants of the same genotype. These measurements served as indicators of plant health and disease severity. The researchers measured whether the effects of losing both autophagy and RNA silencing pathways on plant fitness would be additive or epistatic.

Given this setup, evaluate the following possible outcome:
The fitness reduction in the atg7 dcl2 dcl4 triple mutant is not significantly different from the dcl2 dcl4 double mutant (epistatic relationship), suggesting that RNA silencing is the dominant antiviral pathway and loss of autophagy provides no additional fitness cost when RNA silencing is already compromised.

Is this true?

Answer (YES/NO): NO